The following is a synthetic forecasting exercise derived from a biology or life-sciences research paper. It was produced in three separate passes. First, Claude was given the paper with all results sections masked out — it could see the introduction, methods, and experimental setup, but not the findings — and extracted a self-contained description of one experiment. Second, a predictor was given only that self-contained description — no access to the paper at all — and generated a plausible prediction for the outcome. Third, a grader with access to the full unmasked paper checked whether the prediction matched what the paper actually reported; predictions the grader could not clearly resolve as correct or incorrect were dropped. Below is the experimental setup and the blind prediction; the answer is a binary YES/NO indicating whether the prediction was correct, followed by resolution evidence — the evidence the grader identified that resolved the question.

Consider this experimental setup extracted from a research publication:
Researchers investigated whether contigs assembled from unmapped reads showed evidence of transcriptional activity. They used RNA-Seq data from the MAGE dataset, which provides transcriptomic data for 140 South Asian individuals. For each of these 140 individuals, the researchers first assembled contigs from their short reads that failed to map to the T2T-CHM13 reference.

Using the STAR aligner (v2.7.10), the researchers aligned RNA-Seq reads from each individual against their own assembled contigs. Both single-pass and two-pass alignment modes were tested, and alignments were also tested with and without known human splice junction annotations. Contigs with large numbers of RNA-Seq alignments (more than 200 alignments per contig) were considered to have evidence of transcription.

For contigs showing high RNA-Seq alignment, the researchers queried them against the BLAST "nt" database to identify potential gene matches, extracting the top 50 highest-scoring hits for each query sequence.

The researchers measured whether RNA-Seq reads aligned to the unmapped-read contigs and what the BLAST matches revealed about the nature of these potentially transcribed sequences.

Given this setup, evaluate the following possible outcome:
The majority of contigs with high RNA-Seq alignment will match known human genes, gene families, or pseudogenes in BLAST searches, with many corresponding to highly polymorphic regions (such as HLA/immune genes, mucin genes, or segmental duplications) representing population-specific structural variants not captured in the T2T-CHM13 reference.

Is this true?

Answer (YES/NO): NO